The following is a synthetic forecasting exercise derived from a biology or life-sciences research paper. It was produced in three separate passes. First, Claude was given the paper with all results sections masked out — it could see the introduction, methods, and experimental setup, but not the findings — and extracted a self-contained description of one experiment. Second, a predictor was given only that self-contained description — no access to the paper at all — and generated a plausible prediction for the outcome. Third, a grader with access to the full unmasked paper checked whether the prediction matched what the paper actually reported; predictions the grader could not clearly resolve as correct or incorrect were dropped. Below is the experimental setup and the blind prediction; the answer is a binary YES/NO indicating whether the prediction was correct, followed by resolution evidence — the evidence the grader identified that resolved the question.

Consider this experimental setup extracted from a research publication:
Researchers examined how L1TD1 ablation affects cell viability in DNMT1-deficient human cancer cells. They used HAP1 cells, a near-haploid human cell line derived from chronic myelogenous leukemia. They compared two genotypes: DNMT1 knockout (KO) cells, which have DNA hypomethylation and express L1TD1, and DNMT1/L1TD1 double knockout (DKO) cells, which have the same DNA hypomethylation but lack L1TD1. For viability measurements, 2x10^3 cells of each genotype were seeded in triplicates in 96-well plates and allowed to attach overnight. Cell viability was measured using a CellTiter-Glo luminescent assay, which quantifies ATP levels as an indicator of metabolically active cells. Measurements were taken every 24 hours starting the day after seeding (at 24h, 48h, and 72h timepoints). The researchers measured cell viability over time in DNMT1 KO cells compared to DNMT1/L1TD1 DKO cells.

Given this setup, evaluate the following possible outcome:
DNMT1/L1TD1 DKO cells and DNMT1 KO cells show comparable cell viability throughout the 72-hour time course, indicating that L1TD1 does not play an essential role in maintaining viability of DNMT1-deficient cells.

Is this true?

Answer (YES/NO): NO